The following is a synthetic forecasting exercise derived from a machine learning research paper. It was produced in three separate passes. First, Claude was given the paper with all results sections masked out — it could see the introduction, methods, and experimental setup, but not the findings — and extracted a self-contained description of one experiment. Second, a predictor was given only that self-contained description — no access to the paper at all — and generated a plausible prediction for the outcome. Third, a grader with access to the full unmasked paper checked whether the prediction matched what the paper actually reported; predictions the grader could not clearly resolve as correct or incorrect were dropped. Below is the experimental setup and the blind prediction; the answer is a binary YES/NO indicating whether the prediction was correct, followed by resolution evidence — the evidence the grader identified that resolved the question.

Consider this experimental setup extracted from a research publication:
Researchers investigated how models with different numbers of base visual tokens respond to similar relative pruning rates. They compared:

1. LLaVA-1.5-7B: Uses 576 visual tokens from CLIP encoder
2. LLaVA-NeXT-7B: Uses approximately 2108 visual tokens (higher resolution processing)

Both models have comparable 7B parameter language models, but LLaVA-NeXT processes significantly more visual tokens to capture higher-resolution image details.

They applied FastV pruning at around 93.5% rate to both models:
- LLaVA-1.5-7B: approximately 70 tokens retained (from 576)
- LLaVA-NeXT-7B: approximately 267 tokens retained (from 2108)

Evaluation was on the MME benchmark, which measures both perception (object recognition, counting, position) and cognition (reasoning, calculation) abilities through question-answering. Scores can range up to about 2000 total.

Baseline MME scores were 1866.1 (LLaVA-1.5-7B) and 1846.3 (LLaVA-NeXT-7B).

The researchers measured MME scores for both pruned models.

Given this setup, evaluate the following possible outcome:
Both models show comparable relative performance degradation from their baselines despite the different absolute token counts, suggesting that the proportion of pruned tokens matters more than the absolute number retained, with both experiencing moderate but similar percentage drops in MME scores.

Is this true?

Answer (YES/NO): NO